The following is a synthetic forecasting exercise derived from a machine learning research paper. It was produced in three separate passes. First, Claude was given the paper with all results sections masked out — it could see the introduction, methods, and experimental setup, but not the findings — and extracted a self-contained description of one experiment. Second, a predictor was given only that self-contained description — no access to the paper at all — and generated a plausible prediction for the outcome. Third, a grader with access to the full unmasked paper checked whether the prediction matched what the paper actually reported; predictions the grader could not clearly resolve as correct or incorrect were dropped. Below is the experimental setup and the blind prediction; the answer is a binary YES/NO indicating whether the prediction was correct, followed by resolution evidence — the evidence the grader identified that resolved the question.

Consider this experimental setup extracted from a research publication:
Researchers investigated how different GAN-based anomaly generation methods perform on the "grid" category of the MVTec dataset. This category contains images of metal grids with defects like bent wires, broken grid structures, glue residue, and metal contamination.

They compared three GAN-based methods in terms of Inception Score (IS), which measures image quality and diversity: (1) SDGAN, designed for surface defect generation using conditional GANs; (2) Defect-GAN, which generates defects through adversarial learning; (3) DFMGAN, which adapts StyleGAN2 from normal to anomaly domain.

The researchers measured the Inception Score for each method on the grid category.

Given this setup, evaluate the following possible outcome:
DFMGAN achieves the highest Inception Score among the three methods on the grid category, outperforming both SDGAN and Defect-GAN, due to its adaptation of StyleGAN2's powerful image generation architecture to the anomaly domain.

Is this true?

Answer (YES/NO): NO